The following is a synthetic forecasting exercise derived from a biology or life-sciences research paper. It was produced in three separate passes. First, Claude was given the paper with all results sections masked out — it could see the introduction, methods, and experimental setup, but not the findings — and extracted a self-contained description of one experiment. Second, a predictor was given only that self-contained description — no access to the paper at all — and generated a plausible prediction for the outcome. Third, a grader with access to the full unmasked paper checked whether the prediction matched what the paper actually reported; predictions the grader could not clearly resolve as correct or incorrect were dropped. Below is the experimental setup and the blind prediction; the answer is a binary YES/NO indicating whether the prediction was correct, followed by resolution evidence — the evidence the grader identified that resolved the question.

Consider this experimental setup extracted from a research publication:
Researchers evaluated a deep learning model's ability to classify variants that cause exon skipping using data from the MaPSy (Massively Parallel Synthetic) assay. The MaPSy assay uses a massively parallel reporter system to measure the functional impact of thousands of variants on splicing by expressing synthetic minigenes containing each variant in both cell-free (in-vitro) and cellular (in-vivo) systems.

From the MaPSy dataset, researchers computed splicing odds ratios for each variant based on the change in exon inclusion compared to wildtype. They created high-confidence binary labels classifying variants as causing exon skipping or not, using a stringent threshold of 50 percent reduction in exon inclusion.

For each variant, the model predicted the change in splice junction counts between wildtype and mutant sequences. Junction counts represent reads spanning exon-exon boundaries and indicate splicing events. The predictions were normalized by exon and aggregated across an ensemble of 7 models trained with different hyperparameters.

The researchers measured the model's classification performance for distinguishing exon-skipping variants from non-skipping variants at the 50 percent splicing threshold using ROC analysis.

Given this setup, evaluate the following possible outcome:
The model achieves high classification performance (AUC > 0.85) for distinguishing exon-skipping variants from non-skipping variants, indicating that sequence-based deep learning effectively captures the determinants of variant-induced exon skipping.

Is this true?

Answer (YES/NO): YES